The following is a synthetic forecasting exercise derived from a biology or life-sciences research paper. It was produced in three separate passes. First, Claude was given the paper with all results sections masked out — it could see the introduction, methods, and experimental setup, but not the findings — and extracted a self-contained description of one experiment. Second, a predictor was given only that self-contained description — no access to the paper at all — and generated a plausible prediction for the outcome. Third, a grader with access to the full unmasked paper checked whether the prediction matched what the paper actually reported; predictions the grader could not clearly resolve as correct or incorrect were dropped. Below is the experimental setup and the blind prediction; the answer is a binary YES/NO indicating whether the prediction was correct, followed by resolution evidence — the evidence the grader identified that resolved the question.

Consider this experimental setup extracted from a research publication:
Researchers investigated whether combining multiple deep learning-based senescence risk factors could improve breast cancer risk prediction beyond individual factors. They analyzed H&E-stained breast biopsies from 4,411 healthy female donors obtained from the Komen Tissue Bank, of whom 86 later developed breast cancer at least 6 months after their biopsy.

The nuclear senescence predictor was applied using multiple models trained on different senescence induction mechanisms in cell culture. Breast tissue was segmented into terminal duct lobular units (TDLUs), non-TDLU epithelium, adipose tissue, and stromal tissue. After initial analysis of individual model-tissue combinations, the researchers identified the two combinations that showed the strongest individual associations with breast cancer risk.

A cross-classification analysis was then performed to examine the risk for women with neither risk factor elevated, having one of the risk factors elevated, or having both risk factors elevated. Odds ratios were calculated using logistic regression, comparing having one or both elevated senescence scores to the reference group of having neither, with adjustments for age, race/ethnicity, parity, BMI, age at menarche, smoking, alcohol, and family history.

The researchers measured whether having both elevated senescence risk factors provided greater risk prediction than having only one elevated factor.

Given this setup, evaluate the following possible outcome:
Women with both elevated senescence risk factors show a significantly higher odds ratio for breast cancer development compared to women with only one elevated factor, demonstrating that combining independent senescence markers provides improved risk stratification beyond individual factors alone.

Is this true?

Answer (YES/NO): YES